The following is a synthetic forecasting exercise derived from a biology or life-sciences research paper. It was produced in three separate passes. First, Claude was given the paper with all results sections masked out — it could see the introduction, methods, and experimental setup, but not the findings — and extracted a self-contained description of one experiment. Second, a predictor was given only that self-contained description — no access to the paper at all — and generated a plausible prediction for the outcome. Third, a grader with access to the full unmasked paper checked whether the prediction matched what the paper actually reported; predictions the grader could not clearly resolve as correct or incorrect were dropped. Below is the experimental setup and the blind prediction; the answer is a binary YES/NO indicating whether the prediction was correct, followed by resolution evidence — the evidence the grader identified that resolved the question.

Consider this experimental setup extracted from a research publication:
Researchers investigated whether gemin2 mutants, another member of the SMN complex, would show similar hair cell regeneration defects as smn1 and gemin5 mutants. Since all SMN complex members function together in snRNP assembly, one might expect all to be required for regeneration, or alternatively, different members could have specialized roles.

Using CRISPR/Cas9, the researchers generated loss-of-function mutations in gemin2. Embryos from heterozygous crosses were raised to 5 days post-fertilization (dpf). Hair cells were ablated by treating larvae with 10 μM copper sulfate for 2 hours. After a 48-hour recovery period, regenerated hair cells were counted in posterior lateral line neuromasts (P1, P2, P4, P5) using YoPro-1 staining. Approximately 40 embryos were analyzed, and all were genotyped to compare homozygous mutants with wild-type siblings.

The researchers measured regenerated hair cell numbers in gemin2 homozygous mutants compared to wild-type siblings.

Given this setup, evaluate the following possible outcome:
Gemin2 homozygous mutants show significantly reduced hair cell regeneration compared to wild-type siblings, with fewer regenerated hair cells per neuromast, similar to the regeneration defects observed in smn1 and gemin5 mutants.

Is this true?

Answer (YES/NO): NO